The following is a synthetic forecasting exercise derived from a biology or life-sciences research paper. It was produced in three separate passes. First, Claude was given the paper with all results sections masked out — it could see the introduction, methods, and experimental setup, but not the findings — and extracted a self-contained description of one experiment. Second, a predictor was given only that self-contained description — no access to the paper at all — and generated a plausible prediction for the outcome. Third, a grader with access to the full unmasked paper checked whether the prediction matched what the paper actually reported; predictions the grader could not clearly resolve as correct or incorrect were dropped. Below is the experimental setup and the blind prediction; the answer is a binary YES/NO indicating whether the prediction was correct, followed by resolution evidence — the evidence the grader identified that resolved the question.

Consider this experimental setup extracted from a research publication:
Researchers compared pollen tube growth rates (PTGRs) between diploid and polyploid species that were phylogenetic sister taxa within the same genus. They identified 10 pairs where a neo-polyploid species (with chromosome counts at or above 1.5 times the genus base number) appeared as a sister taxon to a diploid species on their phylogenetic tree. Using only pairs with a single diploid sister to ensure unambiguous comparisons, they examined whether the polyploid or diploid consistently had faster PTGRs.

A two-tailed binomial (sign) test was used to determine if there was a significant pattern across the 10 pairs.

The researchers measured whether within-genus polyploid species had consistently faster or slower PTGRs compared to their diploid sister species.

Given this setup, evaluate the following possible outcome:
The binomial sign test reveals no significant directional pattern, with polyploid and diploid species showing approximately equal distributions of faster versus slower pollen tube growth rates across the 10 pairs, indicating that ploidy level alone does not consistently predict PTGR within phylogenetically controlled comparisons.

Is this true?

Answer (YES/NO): YES